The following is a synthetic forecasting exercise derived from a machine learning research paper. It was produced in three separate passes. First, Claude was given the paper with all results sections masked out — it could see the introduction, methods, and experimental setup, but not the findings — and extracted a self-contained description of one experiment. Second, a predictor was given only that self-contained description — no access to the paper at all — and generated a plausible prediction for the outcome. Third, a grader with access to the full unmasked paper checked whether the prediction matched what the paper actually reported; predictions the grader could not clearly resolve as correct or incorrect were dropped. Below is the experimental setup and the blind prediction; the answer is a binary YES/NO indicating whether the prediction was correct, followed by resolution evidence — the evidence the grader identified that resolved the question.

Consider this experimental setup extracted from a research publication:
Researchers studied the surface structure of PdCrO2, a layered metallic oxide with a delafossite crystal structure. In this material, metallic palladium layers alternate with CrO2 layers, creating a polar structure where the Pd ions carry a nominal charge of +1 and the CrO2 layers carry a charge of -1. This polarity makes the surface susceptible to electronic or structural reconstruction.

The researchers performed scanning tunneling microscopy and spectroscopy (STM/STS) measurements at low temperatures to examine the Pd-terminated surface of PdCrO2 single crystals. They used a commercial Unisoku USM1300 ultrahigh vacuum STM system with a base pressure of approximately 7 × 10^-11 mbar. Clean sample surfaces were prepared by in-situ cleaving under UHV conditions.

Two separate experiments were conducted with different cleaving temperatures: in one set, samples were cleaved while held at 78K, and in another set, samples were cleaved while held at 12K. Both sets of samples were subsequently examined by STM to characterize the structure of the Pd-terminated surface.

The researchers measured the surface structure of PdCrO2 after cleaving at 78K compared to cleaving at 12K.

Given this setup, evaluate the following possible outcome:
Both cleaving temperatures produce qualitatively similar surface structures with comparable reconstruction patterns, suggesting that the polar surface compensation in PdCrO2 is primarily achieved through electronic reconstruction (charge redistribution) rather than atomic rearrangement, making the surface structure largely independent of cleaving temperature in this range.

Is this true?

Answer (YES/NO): NO